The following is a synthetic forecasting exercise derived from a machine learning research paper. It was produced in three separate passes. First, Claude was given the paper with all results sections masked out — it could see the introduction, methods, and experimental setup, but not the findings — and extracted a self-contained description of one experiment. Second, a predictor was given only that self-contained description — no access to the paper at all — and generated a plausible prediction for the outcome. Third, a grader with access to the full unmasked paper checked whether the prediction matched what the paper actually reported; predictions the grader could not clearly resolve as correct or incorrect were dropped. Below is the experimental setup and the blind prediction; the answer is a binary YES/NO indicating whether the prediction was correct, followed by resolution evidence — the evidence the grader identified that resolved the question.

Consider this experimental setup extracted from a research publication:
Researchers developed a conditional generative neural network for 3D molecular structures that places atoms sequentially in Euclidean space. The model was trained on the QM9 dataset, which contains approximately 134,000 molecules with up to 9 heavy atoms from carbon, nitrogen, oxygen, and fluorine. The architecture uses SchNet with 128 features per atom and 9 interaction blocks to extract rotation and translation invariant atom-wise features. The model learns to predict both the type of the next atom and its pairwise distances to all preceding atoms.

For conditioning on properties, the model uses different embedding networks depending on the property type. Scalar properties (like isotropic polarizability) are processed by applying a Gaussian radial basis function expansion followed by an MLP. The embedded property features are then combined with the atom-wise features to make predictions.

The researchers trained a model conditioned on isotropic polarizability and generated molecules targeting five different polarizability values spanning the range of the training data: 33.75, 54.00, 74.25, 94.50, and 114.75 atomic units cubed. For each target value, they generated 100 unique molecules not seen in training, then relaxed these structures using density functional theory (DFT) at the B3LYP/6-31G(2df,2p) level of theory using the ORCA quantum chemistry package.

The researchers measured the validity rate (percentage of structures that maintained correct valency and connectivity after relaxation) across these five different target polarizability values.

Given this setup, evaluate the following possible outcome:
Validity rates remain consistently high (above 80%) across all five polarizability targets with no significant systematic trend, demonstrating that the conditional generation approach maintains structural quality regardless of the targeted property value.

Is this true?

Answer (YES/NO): YES